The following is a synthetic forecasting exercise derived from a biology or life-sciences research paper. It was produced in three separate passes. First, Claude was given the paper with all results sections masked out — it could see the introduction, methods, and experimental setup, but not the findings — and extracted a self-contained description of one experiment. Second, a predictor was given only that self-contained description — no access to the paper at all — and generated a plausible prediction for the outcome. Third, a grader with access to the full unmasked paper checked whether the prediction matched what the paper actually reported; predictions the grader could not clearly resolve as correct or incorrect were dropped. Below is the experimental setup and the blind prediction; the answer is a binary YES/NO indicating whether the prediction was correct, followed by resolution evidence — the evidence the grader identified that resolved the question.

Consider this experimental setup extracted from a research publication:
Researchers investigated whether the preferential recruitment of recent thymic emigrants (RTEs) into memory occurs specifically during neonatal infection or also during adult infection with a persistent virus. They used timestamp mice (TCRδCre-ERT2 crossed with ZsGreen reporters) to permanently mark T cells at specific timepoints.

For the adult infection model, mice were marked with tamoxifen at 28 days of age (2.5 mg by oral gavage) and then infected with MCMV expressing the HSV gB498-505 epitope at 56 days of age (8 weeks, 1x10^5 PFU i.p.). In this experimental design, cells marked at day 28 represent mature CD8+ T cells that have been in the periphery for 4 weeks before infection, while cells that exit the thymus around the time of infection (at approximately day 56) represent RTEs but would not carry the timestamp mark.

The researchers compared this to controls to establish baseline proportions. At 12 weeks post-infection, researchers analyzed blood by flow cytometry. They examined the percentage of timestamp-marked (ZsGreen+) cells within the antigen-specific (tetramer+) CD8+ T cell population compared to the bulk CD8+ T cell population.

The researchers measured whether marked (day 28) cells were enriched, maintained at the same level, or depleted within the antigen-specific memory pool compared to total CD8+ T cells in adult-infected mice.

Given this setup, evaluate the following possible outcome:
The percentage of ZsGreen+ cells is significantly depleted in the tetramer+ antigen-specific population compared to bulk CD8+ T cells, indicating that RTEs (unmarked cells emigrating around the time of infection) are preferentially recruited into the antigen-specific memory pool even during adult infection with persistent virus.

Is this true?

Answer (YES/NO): YES